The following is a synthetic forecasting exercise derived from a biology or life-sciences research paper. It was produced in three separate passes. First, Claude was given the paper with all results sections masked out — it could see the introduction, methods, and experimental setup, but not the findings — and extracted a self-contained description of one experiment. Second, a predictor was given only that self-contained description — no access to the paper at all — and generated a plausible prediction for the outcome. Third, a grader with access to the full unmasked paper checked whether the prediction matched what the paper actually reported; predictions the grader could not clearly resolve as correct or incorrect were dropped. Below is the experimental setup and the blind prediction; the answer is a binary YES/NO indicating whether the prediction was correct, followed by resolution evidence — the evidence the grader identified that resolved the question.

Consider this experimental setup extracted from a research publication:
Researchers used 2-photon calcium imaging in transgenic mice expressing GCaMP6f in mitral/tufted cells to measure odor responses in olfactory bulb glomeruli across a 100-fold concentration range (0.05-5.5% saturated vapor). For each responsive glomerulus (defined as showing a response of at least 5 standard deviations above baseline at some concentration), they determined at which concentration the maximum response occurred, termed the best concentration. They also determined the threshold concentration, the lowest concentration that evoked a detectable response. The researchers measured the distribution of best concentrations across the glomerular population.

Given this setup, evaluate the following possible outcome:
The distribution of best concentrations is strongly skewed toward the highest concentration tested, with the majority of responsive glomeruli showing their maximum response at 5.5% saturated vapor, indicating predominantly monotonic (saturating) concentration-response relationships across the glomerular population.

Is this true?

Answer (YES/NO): NO